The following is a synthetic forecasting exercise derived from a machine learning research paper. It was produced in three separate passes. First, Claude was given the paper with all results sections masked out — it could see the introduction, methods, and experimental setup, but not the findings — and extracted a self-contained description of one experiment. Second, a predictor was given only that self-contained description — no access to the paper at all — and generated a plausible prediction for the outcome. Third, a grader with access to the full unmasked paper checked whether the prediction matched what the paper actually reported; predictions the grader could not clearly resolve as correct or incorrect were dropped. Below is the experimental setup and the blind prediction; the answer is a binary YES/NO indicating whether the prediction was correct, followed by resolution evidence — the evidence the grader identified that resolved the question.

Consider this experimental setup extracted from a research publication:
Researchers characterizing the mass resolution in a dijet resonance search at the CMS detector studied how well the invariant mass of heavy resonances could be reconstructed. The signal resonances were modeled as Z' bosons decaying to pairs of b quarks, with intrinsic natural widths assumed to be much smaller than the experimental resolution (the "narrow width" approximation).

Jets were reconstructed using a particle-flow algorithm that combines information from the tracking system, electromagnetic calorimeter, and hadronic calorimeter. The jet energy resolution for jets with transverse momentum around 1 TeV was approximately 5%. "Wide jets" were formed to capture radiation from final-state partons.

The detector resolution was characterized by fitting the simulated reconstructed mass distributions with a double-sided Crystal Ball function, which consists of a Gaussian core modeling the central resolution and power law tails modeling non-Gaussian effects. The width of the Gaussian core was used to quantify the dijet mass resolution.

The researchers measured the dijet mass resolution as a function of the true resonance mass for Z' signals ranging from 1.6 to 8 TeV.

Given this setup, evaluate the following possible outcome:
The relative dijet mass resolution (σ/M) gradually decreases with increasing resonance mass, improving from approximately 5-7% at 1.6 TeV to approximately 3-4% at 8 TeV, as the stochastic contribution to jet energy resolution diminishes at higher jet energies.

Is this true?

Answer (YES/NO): NO